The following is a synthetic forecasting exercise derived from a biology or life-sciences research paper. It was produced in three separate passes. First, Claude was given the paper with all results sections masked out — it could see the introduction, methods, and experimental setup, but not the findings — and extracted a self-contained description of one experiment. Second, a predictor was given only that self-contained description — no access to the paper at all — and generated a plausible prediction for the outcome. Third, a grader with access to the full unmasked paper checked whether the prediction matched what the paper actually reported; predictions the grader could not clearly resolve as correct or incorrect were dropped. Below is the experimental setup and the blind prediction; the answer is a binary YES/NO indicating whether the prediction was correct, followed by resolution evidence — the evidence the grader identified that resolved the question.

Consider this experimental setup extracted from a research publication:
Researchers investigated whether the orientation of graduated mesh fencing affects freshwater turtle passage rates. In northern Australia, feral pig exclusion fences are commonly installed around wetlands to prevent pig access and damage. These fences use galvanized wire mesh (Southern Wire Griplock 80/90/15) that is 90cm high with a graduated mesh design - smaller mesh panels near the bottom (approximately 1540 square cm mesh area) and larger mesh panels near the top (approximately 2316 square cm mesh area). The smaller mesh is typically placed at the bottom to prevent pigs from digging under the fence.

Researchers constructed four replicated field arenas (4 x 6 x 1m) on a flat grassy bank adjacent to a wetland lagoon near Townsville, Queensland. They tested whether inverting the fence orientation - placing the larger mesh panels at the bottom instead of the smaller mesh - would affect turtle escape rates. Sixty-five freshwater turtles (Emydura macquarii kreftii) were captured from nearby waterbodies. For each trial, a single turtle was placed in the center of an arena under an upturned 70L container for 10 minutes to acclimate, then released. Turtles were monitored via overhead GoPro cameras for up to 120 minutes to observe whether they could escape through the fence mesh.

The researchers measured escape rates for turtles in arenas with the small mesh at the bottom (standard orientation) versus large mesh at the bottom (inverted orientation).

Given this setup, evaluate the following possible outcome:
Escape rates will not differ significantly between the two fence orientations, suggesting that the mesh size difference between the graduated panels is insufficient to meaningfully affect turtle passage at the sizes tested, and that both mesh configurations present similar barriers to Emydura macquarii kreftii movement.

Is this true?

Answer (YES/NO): NO